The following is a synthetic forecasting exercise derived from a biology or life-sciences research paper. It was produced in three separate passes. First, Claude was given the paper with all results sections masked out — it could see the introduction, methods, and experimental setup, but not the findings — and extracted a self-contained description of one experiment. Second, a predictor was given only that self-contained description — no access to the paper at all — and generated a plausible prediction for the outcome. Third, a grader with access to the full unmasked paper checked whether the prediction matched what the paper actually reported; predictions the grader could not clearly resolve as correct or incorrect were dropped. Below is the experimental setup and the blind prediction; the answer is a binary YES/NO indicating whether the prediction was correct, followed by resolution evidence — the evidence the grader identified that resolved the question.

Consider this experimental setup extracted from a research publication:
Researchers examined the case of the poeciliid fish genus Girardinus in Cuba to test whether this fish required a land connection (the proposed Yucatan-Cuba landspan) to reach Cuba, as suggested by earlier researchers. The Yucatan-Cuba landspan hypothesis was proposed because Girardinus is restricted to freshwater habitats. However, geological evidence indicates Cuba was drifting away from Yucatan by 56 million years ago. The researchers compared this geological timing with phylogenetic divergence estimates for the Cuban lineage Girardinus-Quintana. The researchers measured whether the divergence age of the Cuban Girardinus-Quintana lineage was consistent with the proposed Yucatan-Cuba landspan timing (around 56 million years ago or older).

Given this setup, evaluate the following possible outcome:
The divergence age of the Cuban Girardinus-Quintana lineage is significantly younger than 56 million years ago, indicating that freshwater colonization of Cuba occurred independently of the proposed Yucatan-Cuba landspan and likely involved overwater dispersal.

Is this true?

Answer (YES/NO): YES